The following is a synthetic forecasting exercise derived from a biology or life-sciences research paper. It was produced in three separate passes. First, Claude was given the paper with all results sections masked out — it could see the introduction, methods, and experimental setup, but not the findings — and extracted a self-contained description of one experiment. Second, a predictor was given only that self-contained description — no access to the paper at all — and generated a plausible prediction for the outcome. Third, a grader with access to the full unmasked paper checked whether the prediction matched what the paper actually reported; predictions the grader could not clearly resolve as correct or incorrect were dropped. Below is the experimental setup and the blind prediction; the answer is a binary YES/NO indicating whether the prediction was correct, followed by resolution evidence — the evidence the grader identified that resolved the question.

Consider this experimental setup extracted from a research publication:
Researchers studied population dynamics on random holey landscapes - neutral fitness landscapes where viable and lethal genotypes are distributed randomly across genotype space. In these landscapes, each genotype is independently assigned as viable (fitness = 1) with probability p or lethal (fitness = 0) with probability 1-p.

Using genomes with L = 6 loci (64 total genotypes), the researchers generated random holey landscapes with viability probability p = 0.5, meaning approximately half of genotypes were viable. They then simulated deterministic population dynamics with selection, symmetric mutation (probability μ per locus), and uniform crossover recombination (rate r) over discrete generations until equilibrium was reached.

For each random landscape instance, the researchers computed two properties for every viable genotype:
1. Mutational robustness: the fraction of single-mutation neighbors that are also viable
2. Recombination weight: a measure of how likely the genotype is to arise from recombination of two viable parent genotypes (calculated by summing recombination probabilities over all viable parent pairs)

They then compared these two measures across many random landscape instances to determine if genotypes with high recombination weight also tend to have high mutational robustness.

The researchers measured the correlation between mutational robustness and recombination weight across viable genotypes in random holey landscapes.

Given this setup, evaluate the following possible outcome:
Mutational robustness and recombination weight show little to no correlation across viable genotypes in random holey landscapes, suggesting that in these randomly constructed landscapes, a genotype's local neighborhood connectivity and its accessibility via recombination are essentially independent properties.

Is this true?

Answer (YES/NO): NO